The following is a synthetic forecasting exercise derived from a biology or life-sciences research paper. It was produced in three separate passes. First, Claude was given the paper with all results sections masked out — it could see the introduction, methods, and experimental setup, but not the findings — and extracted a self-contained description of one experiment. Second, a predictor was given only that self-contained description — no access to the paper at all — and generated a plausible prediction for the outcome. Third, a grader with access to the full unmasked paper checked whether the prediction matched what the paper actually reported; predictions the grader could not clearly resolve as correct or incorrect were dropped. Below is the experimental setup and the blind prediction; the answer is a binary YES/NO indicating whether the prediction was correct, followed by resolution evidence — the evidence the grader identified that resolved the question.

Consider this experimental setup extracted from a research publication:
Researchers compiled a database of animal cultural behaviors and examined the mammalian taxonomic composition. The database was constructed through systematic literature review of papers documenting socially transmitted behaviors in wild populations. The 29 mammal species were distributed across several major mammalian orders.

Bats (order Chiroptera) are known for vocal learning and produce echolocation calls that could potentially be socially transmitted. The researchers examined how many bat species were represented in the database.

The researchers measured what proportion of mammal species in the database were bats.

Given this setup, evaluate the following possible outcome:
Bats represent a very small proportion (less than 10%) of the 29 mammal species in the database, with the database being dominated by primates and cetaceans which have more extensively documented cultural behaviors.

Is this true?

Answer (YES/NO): NO